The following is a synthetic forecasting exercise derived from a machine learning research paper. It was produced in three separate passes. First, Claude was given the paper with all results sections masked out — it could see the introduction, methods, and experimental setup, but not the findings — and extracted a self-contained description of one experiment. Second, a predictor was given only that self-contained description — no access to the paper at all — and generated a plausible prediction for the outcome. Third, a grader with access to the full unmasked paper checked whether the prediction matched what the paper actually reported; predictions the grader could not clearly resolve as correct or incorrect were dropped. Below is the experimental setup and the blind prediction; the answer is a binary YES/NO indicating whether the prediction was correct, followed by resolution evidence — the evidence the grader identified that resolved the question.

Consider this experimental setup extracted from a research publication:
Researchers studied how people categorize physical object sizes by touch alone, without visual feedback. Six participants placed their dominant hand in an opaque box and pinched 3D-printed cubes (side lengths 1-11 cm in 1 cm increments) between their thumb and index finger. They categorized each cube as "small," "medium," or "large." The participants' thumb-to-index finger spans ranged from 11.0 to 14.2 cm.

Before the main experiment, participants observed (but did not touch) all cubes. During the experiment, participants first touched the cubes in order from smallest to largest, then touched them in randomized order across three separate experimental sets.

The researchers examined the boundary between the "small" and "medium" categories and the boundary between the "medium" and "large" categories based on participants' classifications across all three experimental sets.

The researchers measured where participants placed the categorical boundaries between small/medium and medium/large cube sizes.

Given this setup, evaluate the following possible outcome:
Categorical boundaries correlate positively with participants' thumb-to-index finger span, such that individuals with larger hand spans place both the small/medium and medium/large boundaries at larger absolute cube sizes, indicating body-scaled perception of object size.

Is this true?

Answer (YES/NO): NO